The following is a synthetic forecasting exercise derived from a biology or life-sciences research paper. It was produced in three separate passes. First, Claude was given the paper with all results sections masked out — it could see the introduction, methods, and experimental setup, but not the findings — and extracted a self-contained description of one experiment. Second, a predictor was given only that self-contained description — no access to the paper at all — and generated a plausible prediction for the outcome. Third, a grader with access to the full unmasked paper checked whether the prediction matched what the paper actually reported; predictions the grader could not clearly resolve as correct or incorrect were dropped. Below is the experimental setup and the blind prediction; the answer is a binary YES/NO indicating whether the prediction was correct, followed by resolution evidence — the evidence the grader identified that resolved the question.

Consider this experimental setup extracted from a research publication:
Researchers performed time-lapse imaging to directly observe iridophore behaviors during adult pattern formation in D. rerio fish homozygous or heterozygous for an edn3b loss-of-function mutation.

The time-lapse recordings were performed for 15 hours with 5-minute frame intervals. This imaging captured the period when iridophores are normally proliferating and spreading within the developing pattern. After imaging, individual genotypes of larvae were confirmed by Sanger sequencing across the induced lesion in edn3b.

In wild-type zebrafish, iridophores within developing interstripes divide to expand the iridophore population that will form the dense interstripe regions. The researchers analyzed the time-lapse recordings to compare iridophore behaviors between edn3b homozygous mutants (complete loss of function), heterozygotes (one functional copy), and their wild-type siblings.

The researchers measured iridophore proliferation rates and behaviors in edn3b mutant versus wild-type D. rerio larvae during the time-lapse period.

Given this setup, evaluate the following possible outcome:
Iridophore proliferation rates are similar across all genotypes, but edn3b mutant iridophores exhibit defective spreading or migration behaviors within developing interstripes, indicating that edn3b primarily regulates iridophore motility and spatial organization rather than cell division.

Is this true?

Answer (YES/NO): NO